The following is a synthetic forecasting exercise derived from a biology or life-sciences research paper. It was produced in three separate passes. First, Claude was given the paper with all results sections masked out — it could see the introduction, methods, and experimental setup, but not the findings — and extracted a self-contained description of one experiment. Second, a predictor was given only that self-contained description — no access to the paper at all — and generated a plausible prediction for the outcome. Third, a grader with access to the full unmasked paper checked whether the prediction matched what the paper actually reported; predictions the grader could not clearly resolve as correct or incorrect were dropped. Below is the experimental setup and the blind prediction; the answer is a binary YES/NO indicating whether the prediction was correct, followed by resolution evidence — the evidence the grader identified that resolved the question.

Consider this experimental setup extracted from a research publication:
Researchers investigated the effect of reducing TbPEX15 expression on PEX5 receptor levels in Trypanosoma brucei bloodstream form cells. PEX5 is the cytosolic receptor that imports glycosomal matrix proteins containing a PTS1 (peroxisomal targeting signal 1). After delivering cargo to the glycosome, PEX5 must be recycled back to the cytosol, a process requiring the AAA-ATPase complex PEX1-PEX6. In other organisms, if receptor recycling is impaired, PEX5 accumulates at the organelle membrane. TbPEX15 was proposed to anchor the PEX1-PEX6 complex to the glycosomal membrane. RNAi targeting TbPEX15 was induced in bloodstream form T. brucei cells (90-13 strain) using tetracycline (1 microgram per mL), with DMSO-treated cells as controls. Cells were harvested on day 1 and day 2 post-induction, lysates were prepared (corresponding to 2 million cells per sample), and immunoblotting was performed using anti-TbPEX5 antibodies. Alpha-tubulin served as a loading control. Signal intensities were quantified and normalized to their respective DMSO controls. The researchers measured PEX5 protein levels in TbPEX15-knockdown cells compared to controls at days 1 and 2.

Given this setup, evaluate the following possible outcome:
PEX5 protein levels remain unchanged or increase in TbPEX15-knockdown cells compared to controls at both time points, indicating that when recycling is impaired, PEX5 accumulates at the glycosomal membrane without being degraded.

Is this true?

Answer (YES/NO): NO